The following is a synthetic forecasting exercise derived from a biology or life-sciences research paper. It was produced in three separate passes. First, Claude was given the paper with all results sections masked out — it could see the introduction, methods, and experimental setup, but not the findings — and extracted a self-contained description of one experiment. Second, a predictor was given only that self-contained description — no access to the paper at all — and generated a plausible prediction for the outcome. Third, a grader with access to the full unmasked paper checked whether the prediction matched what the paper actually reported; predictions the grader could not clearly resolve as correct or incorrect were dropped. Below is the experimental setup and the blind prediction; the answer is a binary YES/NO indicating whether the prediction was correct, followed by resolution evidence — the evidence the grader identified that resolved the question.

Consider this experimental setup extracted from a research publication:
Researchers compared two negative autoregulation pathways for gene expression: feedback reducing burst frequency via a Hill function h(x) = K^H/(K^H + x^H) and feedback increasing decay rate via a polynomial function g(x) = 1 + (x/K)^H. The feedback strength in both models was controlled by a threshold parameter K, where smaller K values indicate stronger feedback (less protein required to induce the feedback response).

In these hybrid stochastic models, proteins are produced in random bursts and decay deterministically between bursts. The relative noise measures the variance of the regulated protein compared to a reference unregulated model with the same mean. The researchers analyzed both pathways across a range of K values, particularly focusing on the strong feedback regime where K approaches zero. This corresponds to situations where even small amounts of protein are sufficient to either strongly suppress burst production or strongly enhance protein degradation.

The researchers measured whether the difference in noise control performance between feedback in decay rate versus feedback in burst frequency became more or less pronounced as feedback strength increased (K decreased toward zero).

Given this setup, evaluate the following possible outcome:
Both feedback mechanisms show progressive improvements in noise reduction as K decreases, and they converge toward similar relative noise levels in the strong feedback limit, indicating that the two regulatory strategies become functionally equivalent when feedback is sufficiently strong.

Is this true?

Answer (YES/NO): NO